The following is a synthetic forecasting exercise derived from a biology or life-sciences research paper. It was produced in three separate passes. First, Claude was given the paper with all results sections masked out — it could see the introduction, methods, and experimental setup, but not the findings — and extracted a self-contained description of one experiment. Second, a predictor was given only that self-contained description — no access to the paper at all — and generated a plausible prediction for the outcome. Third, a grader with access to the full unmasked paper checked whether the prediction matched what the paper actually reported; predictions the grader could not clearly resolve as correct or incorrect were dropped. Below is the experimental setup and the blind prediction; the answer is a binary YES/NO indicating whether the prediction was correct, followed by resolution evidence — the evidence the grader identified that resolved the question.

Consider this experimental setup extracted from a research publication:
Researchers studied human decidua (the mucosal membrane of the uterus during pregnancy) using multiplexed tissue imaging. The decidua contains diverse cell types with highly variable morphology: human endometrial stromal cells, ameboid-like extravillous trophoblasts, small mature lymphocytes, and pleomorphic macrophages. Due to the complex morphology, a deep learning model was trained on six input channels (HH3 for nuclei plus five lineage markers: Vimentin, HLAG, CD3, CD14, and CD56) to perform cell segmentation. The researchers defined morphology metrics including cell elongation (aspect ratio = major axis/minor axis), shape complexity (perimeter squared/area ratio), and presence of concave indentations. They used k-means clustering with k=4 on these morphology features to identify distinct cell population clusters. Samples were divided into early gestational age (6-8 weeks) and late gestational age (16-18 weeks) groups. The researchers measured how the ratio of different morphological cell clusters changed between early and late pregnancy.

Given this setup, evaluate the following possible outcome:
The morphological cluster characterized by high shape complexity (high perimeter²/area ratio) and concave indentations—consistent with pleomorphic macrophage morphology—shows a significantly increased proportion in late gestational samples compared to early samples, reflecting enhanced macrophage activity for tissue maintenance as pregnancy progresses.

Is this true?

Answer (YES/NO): NO